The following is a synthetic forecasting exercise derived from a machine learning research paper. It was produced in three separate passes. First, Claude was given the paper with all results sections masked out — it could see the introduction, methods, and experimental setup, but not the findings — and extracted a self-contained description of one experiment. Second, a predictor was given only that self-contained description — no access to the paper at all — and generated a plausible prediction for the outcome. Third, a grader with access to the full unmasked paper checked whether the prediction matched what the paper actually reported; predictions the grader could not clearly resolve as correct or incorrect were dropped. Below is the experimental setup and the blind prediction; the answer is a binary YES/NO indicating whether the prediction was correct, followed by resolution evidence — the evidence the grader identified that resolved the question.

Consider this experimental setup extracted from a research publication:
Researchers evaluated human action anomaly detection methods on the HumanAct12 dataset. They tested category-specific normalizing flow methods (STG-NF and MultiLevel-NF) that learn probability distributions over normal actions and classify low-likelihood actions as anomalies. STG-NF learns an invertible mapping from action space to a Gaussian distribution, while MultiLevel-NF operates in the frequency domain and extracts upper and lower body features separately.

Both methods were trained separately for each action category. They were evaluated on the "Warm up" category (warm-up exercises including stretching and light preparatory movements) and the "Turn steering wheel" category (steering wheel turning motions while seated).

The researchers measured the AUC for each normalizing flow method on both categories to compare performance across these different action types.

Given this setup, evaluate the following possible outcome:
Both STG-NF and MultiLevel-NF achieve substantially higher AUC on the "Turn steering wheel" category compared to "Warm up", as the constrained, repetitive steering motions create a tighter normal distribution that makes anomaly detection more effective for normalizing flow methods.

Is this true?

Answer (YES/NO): NO